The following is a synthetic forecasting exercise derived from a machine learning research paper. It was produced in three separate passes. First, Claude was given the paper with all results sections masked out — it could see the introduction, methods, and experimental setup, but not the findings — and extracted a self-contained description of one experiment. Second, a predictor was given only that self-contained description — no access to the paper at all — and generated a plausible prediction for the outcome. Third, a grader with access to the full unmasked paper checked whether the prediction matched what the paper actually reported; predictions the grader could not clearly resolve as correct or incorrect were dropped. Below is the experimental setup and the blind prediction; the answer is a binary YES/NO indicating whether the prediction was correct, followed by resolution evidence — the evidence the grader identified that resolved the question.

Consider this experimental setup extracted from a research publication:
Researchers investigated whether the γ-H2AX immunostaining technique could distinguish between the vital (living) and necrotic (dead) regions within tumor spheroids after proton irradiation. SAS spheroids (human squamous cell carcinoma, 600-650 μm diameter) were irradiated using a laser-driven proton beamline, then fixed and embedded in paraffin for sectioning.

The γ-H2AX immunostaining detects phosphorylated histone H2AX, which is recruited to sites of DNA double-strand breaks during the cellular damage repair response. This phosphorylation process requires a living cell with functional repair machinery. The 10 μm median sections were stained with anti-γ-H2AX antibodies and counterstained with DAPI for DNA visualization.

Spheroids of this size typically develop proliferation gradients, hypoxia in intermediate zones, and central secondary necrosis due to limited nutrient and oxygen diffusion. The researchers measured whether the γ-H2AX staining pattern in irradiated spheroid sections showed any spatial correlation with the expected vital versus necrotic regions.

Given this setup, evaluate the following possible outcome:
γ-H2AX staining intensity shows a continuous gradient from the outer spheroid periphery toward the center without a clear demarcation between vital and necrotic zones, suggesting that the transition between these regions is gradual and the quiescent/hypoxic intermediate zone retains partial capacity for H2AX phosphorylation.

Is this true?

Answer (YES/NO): NO